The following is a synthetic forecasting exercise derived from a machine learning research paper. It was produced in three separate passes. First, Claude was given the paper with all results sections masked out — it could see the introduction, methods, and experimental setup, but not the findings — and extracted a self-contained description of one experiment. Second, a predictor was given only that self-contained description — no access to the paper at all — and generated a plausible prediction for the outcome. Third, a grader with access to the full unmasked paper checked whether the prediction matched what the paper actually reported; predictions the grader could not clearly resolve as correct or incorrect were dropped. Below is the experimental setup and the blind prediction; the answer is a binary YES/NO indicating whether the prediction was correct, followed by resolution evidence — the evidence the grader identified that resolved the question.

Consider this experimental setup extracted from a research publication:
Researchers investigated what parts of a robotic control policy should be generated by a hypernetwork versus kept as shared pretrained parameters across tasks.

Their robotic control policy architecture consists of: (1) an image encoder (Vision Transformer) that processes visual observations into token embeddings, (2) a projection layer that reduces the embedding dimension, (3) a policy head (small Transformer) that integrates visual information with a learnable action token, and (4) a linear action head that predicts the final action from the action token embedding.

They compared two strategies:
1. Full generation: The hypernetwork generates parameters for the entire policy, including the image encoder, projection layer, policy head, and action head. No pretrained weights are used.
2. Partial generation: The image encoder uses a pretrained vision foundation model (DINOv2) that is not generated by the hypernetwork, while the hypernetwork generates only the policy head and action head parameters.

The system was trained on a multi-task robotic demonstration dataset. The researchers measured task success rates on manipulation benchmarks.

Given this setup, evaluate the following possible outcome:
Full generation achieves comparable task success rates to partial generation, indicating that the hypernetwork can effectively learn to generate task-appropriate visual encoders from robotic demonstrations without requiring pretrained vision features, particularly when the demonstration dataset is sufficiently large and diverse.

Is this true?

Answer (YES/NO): NO